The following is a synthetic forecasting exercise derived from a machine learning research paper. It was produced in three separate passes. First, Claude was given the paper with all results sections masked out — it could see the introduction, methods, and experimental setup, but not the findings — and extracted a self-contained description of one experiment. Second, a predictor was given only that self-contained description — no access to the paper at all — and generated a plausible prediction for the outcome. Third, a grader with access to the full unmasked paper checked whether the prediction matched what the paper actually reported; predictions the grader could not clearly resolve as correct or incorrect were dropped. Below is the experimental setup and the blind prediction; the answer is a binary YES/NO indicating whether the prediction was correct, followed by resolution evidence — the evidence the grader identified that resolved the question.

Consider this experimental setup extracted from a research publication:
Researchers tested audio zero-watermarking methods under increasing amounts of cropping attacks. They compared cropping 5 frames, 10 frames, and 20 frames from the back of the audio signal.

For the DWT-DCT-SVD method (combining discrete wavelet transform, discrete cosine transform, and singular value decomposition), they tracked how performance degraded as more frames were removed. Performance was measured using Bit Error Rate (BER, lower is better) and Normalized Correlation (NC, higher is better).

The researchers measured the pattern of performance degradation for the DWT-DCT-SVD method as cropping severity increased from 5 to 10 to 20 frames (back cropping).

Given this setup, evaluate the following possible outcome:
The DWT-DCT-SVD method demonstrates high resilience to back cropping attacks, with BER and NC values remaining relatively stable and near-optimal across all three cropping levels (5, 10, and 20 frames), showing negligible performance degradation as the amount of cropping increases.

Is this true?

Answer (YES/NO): NO